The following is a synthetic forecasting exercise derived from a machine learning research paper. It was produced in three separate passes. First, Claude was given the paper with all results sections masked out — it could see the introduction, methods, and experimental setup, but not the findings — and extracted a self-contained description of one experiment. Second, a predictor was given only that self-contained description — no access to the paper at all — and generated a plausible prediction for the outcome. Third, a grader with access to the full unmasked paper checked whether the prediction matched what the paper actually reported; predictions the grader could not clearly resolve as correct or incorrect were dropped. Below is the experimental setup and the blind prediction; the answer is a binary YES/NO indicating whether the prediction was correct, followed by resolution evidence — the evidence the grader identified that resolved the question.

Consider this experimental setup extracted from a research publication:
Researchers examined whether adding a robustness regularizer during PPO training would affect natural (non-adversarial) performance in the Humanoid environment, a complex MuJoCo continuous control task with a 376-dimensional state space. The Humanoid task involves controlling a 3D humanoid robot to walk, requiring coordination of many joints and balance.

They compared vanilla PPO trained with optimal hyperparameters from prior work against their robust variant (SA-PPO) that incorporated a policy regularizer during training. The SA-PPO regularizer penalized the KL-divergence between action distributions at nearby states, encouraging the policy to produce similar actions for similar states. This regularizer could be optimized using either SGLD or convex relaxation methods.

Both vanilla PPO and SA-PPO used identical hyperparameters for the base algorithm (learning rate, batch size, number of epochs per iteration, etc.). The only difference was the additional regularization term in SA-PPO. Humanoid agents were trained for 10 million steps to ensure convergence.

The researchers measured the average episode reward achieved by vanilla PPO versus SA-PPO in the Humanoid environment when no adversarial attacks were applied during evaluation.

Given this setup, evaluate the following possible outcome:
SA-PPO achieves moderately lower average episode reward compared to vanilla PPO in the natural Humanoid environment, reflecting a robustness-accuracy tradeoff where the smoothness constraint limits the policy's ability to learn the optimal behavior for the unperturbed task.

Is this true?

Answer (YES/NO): NO